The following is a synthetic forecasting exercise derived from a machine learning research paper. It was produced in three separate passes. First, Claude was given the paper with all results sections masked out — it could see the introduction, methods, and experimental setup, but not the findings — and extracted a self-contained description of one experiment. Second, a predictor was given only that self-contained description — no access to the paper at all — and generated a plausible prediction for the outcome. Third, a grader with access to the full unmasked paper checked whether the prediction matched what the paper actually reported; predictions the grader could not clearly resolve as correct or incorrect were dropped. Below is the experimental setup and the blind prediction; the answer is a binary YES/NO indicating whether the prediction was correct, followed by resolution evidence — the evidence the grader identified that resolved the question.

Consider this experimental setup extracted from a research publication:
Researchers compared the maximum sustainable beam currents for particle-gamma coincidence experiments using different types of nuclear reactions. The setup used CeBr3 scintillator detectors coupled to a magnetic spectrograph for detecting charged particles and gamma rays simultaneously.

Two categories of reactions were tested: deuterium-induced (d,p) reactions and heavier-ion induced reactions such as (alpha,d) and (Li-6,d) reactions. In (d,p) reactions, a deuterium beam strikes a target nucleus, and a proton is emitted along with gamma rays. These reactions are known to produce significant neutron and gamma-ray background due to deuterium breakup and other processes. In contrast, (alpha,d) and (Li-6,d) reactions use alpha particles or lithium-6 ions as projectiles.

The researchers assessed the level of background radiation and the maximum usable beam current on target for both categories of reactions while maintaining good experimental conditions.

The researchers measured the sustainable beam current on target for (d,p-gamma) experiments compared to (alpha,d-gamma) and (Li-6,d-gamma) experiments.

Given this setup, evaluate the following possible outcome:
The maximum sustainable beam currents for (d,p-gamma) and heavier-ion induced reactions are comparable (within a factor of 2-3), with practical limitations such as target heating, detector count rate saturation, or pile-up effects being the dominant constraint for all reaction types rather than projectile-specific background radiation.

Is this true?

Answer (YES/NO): NO